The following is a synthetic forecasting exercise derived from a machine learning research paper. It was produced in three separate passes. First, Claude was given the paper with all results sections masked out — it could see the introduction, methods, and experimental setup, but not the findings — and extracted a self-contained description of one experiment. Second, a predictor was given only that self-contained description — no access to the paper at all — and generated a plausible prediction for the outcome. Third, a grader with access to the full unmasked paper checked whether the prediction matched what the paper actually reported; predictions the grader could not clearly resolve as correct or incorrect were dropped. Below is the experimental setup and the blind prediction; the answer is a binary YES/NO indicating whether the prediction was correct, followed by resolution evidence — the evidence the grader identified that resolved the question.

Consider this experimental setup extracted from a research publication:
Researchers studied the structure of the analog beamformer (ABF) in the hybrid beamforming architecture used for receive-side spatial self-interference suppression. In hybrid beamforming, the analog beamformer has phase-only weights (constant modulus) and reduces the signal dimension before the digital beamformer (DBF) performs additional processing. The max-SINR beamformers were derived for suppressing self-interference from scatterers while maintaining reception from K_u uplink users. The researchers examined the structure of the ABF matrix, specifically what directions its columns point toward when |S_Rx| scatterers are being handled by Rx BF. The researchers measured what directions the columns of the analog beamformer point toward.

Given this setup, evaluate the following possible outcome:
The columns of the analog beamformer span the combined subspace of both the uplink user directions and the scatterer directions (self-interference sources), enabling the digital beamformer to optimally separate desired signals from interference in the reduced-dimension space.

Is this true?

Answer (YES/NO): YES